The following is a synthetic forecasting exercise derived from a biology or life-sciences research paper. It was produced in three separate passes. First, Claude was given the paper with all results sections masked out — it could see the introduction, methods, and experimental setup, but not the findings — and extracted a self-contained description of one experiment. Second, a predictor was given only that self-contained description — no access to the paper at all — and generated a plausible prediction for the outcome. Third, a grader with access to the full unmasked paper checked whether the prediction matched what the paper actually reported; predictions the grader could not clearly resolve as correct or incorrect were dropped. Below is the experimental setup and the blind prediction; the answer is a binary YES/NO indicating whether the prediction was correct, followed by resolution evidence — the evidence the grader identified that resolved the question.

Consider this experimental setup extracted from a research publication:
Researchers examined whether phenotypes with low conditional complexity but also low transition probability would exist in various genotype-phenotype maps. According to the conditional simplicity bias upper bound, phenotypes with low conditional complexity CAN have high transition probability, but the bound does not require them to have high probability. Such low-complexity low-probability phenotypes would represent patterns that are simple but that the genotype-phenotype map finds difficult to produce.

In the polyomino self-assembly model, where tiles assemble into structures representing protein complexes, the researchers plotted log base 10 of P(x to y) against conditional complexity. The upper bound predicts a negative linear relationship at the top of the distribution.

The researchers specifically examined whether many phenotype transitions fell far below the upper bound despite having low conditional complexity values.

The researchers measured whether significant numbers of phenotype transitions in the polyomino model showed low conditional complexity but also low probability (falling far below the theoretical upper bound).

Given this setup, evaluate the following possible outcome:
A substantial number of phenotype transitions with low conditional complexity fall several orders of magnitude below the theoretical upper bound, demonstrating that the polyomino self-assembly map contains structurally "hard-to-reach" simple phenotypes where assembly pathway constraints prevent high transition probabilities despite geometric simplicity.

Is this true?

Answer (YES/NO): YES